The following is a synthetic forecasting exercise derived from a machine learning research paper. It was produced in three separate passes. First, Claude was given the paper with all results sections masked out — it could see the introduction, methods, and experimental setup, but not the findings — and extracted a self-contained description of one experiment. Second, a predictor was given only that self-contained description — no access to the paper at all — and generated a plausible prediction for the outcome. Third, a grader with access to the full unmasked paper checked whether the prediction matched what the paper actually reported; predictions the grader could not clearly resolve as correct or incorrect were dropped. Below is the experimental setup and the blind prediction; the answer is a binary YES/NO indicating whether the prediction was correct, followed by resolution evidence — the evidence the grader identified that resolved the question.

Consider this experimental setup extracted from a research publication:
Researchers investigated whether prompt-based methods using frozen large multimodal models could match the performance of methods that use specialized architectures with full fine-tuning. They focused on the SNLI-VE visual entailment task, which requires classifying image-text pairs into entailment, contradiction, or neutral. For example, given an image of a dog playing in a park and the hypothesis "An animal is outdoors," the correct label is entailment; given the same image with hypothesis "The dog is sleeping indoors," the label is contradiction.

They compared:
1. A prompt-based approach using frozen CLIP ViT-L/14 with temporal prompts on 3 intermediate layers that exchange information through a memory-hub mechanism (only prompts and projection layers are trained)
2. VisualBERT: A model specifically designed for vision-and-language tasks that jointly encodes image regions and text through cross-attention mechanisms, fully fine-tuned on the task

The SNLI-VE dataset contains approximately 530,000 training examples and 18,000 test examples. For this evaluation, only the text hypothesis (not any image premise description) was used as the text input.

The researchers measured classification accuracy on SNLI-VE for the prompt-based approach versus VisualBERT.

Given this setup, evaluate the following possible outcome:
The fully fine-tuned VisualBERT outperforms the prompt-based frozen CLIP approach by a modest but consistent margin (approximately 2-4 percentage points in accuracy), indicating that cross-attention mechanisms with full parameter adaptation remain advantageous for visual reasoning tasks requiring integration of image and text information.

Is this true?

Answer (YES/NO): NO